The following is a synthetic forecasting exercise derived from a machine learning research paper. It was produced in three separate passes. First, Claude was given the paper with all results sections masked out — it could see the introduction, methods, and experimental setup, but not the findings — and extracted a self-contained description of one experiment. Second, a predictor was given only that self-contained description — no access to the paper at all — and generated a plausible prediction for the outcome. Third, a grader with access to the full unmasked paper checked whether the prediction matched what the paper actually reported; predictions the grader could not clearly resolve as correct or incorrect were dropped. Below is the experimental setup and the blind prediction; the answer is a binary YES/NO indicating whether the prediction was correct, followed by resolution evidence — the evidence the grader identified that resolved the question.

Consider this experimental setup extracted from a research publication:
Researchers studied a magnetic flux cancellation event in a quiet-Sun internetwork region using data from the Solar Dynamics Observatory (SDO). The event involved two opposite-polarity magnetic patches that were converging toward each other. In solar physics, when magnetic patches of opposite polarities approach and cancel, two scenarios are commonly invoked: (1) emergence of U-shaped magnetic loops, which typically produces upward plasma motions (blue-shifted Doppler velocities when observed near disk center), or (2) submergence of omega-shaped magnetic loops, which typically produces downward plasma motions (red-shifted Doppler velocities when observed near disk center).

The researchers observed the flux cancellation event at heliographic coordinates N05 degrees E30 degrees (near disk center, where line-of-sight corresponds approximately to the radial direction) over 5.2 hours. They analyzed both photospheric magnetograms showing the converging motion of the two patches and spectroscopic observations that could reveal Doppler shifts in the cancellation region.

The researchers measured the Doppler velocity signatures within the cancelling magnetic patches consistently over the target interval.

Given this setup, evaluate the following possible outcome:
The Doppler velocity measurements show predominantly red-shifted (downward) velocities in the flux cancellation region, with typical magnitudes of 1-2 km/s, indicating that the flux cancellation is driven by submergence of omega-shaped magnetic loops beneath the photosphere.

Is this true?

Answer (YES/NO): NO